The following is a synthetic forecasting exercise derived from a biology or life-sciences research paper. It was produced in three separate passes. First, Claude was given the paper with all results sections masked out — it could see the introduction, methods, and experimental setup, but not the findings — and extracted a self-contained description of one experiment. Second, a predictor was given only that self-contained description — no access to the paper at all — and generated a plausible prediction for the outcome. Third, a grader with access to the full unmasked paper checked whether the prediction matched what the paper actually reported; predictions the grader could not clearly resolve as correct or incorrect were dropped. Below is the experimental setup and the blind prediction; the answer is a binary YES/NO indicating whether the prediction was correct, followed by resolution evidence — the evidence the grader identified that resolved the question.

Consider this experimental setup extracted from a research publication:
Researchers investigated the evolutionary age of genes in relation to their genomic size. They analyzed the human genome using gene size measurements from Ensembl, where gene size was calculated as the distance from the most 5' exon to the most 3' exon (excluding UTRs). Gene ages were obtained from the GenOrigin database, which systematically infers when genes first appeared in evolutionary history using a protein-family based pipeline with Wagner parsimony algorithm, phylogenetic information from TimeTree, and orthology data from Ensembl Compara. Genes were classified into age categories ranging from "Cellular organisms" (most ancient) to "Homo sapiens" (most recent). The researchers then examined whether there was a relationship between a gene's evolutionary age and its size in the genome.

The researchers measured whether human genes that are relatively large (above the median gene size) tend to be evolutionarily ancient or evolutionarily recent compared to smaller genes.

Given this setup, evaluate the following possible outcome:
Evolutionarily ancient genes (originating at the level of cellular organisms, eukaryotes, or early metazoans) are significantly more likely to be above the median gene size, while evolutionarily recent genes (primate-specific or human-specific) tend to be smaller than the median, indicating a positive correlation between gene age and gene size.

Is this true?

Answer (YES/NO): YES